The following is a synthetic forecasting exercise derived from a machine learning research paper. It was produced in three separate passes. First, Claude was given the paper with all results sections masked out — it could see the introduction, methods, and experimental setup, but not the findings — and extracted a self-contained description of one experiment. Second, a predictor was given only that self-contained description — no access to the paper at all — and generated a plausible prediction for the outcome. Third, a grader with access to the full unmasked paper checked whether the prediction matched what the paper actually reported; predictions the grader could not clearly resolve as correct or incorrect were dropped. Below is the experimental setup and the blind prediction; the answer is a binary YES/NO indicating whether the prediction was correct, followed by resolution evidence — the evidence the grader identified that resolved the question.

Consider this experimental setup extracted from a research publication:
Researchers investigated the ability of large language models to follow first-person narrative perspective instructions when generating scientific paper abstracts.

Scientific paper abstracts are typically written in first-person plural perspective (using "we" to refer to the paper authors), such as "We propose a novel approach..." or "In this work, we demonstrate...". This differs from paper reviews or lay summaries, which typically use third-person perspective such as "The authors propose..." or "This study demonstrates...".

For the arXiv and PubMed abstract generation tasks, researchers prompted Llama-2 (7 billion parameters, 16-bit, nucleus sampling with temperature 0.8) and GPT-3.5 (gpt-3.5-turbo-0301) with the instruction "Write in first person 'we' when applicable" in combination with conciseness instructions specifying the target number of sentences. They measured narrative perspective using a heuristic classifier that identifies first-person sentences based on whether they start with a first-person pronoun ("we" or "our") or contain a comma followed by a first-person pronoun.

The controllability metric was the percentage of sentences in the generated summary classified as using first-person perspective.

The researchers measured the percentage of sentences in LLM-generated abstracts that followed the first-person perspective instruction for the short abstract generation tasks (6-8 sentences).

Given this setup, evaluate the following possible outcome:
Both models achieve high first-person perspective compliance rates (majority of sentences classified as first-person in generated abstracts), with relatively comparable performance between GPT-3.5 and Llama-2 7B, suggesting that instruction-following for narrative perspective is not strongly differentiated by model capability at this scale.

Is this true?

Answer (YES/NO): NO